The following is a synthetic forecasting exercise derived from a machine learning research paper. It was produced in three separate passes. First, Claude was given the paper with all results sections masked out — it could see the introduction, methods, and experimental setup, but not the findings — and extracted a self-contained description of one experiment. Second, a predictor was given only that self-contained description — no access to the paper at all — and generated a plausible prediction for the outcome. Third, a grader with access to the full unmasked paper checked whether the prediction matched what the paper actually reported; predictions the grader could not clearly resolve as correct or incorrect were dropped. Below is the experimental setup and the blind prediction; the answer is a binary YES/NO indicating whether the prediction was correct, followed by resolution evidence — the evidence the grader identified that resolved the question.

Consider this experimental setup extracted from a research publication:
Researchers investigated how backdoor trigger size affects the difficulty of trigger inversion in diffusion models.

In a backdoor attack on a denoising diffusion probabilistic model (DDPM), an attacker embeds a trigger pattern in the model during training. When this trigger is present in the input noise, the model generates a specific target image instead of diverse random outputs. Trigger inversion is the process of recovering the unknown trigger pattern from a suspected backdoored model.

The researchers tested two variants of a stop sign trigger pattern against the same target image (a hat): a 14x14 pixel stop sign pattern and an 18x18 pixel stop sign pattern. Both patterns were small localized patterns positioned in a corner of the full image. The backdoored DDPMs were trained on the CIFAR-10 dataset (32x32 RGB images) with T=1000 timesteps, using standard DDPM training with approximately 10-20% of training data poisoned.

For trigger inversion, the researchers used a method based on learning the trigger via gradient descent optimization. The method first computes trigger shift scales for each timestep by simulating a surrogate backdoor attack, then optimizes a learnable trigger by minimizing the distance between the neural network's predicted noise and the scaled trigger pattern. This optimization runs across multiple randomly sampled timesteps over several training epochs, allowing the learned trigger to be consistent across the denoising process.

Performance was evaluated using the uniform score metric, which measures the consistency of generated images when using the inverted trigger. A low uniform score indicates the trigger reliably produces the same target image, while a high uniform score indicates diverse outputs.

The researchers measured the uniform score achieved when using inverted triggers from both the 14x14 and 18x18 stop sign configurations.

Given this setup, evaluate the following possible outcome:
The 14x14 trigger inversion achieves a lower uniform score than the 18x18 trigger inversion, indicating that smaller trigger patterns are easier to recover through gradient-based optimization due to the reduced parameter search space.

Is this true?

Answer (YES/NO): YES